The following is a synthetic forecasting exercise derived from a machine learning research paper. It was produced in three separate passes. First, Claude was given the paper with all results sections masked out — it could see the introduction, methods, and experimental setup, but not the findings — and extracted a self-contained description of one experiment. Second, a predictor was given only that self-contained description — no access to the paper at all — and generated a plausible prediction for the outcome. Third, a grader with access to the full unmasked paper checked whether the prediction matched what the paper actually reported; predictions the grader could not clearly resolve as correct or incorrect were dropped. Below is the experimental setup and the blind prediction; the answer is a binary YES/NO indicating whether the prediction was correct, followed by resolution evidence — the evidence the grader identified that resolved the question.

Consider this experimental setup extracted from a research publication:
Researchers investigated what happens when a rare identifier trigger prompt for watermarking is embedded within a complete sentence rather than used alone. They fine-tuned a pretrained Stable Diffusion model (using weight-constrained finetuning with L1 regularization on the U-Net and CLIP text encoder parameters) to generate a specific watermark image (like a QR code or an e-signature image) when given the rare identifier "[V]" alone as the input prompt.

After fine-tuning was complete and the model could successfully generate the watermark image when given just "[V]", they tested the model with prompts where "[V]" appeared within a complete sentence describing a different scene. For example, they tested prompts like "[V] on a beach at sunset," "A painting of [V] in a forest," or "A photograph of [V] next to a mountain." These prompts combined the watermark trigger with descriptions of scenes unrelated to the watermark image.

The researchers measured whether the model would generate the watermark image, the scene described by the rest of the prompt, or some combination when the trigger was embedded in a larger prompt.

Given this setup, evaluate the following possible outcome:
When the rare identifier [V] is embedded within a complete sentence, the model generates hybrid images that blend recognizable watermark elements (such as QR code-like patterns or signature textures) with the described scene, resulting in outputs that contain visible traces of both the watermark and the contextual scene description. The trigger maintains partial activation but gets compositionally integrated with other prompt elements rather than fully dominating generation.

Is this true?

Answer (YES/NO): NO